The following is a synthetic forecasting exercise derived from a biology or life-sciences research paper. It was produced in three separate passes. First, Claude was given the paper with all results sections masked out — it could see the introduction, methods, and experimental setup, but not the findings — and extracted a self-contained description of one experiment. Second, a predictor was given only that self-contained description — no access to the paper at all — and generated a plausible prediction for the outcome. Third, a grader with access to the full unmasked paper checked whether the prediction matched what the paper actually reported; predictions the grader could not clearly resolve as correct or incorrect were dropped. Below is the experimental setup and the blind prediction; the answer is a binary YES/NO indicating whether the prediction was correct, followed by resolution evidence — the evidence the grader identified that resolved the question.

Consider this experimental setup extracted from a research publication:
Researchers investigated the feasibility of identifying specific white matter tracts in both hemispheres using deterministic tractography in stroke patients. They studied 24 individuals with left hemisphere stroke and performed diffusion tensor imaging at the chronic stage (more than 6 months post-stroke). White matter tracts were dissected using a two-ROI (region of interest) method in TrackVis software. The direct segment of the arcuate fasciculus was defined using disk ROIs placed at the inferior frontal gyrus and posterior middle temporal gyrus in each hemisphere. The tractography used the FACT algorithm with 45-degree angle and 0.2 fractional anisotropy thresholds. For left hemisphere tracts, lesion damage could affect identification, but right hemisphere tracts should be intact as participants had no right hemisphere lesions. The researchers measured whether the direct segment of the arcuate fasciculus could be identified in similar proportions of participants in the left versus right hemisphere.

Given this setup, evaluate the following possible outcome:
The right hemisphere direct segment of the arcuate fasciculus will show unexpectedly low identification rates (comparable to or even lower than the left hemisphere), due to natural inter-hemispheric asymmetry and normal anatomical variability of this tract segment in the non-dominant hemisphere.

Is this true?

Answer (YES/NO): YES